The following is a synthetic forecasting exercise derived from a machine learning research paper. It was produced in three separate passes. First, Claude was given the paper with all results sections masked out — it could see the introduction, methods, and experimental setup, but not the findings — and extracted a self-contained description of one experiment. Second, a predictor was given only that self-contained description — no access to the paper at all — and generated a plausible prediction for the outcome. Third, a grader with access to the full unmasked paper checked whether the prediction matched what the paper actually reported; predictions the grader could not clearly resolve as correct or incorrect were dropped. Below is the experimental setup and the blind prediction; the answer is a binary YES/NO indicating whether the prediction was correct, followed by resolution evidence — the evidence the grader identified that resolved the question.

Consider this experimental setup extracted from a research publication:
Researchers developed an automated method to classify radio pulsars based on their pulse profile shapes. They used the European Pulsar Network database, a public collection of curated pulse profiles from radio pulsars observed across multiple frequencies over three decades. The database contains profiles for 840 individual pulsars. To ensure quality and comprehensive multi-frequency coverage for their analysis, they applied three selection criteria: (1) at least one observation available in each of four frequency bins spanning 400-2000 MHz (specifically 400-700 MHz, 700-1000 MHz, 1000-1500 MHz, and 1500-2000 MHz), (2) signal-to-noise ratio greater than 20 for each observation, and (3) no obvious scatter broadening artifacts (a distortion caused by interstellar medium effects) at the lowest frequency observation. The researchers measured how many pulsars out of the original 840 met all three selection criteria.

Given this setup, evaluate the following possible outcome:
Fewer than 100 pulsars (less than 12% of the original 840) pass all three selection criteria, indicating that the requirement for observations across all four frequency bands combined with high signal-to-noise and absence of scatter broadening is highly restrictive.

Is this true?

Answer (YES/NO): YES